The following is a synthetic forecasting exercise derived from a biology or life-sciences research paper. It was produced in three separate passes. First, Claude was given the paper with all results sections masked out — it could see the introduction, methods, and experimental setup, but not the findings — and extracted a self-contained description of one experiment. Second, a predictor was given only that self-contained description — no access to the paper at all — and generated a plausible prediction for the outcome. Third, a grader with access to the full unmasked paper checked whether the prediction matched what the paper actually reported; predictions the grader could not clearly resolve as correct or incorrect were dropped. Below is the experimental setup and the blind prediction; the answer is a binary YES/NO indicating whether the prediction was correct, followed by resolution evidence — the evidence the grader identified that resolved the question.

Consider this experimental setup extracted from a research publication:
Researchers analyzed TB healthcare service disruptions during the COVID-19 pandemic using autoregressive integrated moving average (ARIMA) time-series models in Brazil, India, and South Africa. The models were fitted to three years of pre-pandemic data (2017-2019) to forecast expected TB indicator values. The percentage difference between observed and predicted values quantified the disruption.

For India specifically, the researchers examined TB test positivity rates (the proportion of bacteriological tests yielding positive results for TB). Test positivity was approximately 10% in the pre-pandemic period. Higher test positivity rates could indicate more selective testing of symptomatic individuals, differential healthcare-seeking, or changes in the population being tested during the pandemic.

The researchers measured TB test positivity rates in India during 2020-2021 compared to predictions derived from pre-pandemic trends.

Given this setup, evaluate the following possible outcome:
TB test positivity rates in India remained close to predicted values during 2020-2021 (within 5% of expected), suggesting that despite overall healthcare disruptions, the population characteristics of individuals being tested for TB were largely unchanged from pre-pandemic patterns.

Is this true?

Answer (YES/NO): NO